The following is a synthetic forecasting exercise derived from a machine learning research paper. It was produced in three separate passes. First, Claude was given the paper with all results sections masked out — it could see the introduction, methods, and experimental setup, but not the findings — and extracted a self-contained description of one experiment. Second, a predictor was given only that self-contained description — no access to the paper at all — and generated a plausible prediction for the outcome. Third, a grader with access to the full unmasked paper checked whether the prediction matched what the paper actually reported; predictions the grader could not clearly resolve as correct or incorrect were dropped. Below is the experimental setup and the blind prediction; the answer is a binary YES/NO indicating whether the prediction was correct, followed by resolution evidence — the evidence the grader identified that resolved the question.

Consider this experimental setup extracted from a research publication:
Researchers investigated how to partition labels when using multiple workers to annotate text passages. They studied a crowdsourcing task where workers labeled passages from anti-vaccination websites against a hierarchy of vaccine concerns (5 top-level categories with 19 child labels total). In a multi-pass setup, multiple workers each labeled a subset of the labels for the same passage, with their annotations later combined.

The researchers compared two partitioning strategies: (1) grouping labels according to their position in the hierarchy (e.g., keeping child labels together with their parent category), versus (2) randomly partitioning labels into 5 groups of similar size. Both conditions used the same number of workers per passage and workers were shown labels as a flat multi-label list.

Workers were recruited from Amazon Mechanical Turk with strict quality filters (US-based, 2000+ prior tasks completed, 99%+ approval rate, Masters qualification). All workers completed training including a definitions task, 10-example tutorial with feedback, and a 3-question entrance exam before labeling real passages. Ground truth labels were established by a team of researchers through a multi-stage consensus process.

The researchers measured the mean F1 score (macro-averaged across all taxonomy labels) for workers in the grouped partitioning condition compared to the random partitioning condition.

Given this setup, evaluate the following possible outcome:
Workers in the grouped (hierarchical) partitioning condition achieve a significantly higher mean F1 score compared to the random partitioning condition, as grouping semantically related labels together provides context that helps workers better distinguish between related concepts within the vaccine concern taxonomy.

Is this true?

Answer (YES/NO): YES